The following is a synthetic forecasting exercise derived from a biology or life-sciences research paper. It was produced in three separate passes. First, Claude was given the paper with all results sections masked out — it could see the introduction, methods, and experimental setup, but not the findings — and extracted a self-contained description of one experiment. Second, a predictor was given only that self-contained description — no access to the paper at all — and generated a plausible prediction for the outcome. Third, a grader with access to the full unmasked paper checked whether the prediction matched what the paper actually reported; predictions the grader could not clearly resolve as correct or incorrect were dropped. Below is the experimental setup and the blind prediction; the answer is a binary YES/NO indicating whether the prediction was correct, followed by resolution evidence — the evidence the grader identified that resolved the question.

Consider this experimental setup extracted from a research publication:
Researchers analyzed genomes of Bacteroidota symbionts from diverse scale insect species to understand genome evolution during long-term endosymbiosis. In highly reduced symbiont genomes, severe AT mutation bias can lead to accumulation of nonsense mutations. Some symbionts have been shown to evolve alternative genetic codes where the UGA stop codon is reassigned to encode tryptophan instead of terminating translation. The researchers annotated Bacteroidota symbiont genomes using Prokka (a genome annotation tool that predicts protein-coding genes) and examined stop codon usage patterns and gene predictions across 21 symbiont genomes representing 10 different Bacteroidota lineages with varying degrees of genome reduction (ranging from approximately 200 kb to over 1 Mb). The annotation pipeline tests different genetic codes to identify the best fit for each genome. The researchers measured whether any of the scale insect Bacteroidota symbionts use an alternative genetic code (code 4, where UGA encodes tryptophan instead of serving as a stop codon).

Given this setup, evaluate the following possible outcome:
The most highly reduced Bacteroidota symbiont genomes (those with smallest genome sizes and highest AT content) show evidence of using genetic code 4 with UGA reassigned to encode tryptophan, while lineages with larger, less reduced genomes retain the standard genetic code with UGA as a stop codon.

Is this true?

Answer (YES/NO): NO